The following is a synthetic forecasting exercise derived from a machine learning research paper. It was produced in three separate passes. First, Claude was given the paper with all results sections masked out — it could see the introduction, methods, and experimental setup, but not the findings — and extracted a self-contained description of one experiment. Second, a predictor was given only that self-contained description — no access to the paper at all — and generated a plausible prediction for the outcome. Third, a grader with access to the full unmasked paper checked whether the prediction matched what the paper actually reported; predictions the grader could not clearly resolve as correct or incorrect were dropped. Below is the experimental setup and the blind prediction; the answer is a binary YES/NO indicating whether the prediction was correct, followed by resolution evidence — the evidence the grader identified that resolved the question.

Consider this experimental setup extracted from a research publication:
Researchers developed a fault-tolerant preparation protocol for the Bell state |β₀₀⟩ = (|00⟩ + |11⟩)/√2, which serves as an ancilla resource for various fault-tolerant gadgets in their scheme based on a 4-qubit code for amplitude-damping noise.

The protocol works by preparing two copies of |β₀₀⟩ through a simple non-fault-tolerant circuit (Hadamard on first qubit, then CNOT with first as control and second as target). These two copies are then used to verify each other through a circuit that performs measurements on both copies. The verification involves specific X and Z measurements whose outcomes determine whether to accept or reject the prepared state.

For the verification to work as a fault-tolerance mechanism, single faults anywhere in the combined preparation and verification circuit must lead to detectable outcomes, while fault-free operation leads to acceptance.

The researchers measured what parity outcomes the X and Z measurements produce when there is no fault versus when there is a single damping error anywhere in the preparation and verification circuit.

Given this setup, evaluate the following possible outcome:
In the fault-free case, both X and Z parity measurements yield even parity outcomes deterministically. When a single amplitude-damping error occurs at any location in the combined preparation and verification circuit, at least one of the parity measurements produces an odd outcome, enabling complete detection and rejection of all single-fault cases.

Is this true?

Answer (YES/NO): YES